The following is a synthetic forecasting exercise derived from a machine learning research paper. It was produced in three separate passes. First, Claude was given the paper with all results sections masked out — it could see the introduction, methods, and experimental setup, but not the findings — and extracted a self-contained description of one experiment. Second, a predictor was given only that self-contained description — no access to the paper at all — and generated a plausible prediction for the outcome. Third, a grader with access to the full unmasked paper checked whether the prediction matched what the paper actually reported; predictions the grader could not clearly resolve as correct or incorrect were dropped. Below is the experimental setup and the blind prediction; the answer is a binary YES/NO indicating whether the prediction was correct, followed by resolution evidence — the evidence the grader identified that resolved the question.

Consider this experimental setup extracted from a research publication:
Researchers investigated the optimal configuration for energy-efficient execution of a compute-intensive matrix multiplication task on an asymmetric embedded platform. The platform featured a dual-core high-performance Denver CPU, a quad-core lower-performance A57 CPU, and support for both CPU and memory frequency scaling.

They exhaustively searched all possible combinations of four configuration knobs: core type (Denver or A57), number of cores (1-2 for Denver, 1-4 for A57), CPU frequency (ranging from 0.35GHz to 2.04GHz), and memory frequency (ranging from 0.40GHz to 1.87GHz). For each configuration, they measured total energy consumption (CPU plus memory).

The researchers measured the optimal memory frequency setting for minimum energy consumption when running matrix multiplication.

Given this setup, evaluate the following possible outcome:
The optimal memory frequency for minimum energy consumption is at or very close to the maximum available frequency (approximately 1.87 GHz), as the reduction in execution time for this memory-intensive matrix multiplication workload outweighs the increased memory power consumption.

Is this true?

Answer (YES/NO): NO